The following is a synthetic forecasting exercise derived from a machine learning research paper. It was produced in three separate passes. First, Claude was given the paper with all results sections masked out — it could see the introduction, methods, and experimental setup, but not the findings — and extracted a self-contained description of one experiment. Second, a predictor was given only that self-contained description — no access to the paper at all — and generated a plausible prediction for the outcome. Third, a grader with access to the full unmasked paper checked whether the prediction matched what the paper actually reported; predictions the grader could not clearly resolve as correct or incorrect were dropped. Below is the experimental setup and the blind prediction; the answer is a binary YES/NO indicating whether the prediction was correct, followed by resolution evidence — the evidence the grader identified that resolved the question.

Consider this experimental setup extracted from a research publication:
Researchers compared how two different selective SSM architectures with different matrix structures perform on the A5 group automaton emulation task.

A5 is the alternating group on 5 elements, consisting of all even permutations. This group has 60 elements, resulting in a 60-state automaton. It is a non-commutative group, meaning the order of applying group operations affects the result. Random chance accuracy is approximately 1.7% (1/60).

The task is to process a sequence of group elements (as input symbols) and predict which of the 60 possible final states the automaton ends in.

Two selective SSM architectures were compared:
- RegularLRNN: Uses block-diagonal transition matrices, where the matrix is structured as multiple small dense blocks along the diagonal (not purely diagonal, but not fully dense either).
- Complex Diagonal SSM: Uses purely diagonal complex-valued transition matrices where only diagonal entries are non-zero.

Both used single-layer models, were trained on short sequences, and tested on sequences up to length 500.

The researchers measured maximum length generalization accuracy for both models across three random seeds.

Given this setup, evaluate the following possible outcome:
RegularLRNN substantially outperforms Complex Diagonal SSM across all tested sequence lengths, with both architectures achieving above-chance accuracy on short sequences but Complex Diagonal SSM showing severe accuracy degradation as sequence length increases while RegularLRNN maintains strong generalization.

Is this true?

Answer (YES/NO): NO